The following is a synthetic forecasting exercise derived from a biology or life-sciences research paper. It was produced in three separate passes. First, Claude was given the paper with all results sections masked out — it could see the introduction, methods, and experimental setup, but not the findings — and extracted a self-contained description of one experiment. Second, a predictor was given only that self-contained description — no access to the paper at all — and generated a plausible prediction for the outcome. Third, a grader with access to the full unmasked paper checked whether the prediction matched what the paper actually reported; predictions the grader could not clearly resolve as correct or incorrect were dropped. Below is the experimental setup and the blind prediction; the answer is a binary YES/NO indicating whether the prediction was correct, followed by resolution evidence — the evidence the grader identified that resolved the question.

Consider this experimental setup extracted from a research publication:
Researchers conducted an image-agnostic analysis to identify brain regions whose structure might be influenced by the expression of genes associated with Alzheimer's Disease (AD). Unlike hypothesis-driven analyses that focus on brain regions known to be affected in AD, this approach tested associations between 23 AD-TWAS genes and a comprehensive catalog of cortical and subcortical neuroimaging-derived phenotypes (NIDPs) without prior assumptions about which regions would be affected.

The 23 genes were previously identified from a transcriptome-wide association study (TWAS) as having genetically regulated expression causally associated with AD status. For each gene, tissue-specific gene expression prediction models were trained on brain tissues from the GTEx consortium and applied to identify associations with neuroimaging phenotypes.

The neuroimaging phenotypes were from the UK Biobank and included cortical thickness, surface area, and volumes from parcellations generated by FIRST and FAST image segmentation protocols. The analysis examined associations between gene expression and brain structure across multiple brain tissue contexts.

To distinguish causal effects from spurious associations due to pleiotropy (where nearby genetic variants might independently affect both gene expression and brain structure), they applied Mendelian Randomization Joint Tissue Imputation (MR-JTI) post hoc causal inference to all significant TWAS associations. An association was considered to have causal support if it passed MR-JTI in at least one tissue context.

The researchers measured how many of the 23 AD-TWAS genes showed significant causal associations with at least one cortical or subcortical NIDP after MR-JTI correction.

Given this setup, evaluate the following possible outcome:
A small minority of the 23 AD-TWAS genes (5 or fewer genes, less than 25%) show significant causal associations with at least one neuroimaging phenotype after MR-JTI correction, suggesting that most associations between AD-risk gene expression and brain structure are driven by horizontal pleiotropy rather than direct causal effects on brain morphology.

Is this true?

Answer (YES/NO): YES